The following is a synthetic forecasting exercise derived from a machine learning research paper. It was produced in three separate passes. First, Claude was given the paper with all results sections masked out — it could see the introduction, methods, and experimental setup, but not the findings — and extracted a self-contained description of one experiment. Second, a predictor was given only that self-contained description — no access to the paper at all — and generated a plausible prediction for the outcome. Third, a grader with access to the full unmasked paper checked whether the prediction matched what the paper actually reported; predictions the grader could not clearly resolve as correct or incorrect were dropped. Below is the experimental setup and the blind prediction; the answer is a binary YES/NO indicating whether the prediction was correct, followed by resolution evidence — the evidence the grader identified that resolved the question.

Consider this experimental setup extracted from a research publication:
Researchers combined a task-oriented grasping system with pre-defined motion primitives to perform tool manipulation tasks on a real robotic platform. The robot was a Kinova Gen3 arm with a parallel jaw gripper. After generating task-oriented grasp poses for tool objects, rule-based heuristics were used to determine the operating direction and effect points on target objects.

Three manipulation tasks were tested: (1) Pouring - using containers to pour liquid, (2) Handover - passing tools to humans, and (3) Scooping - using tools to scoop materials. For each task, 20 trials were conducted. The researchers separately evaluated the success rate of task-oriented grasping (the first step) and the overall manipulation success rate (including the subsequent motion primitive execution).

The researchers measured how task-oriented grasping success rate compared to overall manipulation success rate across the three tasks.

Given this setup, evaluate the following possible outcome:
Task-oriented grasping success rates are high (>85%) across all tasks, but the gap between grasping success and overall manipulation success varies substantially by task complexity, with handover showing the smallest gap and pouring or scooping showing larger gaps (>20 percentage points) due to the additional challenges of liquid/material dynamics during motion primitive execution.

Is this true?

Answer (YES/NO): NO